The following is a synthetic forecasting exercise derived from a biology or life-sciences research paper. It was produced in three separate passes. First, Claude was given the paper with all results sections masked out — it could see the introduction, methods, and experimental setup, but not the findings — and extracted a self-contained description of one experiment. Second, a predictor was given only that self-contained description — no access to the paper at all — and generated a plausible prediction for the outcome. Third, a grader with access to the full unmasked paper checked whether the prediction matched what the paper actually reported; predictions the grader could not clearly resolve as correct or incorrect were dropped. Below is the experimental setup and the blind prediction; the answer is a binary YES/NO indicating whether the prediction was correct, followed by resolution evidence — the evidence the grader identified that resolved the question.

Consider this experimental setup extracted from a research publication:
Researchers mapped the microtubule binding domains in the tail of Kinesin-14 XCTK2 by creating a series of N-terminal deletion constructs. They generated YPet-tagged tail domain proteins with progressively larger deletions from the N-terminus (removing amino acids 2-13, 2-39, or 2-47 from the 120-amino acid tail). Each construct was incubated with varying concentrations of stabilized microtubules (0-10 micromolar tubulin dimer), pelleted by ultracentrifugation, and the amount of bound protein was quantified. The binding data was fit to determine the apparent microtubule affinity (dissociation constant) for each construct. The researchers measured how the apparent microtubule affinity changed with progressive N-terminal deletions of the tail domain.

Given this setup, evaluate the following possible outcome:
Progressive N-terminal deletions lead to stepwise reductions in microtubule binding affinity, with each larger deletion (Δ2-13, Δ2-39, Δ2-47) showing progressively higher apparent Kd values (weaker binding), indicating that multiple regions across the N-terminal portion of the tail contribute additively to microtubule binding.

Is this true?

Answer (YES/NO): NO